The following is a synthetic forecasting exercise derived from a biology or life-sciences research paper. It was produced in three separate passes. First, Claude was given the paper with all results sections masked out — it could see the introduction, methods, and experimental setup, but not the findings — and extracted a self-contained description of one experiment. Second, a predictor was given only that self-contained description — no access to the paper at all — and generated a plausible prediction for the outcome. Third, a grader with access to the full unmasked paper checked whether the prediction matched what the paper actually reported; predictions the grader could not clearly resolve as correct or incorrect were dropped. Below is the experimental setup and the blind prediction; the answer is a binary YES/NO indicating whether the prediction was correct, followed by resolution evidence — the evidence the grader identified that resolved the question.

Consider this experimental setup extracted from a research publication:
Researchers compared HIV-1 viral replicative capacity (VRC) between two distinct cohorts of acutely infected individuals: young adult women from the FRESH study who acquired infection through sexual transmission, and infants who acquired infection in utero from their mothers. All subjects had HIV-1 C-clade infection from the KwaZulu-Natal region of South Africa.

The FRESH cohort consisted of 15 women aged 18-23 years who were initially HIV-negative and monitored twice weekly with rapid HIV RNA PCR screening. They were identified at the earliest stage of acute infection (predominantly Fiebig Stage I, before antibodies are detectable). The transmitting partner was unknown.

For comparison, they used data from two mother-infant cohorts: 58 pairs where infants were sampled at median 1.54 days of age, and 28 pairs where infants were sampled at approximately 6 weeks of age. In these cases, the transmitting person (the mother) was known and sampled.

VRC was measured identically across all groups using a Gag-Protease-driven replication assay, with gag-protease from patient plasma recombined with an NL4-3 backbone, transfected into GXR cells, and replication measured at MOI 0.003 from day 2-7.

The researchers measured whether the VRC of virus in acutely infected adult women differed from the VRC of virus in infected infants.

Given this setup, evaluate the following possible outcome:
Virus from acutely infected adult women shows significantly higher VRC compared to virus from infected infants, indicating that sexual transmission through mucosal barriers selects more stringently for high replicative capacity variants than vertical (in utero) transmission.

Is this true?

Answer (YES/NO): NO